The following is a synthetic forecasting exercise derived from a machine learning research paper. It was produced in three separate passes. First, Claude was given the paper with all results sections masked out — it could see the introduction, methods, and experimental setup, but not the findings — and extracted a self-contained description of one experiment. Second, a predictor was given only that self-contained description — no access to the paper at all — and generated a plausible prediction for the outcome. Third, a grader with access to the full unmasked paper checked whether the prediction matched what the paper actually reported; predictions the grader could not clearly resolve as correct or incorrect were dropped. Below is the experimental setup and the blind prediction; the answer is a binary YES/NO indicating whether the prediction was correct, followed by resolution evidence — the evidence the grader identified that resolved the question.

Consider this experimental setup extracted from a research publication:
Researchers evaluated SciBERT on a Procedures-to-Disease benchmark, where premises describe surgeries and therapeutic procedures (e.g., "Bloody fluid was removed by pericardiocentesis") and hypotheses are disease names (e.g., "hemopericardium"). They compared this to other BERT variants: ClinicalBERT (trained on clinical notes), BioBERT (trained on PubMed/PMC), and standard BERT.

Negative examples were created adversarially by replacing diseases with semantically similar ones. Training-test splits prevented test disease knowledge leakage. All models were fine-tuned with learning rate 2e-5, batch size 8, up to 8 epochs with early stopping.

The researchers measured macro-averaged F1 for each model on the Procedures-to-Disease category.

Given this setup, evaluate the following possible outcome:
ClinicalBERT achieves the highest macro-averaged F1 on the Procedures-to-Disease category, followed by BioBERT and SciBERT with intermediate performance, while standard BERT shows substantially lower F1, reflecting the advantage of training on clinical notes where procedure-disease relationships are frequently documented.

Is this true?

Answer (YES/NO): NO